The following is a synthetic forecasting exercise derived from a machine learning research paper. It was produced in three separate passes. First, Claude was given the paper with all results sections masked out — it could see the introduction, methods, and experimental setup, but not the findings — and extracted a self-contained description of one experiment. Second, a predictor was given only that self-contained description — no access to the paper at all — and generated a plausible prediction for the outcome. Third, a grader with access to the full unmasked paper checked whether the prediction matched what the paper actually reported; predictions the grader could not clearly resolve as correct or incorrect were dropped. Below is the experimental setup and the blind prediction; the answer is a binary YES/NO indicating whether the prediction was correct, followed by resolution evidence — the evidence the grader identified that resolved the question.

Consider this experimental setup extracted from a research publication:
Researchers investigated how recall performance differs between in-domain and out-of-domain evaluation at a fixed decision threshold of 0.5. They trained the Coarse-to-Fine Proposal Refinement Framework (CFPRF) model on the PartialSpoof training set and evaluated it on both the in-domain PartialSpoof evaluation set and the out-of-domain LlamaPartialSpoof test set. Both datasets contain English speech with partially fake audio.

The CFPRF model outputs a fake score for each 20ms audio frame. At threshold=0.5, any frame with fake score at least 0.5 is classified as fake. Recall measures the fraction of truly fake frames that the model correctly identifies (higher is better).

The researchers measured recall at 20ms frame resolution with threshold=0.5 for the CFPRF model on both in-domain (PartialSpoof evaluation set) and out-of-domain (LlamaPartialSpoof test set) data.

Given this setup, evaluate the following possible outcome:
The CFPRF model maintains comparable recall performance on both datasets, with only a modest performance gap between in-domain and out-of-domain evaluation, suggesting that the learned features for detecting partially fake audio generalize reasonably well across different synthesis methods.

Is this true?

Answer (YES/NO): NO